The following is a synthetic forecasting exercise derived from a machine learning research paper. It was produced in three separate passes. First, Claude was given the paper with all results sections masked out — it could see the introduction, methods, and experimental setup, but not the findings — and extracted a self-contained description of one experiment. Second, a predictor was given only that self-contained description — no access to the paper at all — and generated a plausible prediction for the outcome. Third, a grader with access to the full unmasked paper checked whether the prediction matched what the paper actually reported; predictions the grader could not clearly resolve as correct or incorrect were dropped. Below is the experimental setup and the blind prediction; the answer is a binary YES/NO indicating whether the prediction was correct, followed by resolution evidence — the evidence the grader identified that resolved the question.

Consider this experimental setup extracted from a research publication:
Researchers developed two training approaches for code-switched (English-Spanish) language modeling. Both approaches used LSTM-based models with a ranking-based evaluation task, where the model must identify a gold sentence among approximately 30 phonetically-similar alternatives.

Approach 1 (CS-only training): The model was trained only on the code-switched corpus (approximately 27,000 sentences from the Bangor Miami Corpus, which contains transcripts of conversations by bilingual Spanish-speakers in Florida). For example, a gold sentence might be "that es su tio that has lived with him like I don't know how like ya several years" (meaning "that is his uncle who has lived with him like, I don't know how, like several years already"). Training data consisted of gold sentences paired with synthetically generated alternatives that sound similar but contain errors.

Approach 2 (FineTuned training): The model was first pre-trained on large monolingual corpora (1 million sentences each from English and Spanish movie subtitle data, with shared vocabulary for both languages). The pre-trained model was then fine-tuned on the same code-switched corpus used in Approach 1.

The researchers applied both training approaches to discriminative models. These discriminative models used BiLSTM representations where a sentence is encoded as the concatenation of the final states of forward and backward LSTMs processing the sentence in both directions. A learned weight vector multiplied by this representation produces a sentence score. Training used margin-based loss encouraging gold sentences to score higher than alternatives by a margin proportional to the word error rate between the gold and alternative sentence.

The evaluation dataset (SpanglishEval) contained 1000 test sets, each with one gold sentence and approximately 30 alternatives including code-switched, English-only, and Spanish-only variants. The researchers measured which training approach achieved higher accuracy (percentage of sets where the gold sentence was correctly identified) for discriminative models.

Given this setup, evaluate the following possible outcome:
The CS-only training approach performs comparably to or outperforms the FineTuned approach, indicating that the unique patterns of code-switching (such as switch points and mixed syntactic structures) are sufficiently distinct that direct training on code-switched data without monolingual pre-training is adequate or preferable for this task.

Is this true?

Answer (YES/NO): NO